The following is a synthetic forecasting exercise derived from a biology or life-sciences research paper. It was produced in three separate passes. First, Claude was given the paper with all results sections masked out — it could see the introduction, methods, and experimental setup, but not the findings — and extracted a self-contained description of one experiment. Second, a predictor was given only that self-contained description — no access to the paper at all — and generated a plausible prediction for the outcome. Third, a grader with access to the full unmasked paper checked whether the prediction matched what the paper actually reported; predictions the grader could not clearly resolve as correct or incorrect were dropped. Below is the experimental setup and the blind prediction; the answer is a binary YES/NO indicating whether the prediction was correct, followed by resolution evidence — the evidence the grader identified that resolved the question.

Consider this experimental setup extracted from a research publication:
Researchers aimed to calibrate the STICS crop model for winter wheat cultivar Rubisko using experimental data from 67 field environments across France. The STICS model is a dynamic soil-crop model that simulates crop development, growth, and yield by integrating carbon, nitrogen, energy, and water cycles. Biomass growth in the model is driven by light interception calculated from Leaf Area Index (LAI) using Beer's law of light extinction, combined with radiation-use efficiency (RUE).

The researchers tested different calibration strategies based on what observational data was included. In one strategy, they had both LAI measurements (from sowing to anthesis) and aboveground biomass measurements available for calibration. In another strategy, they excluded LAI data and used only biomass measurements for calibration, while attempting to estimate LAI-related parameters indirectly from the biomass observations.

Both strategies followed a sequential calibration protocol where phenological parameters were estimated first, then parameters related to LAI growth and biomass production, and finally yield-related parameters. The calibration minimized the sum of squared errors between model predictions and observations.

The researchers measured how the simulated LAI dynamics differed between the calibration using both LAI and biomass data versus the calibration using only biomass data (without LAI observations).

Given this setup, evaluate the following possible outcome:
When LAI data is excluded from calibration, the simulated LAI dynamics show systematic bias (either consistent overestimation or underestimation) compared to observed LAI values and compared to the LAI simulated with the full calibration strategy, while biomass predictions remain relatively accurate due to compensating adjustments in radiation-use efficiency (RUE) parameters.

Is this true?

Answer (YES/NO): NO